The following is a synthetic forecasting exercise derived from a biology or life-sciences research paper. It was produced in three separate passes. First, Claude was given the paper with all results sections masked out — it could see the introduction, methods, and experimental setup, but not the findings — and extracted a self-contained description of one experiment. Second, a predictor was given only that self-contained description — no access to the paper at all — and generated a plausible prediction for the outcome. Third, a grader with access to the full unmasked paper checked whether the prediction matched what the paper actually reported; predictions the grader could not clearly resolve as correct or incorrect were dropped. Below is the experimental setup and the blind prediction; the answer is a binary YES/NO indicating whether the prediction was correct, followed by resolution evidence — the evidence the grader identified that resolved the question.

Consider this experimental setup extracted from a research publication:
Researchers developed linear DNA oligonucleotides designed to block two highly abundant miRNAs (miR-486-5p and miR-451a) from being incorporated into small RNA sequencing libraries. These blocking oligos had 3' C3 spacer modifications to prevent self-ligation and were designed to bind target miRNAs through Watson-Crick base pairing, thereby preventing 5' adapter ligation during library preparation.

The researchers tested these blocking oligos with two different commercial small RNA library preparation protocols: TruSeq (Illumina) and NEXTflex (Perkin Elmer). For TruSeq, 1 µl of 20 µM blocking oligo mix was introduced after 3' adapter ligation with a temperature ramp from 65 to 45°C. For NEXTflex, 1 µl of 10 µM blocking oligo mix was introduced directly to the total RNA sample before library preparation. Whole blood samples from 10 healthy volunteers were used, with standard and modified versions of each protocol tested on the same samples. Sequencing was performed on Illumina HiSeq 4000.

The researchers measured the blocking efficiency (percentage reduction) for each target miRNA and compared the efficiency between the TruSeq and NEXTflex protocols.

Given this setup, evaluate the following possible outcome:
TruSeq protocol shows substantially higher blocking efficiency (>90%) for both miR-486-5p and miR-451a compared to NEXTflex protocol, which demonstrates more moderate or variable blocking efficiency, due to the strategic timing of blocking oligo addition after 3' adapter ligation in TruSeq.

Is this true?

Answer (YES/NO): NO